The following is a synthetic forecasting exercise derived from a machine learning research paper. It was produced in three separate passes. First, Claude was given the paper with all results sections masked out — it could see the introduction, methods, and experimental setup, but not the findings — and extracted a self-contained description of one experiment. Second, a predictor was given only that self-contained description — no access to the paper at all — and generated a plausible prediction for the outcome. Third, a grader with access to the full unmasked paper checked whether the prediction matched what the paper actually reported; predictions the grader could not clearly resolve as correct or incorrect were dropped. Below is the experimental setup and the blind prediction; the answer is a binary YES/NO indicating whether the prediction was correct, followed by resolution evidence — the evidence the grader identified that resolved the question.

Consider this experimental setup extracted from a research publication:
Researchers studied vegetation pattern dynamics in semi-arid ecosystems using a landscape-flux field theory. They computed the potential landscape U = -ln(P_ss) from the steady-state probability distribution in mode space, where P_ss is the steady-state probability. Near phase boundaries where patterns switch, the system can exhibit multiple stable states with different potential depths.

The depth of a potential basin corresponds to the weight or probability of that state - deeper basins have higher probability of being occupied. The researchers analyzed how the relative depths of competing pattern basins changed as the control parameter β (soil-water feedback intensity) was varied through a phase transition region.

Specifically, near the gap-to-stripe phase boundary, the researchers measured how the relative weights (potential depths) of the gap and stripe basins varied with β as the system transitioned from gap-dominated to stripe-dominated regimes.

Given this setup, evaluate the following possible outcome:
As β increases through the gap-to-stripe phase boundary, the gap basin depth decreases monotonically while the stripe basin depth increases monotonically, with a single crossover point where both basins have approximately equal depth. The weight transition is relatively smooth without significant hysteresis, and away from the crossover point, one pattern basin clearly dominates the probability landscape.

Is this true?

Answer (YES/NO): YES